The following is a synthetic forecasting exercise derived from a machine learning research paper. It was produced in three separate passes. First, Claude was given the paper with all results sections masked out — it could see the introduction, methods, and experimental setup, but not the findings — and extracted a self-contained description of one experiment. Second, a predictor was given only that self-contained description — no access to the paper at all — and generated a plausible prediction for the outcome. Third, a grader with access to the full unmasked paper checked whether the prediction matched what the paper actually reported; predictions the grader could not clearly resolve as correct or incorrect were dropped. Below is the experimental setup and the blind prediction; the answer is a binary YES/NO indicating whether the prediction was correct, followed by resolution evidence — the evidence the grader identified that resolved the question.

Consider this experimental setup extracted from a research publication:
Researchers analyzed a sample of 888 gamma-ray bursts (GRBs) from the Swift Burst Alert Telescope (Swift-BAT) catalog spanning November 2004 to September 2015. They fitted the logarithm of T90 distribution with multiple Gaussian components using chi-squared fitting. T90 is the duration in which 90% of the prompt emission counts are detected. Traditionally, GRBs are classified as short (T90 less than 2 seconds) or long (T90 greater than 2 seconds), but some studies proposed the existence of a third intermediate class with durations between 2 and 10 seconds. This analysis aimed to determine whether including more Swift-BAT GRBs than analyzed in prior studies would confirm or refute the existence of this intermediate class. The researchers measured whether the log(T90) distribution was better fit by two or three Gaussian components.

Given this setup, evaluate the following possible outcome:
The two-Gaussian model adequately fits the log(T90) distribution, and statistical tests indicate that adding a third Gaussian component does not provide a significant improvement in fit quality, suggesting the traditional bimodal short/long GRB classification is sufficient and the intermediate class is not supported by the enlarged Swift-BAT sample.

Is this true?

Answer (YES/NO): NO